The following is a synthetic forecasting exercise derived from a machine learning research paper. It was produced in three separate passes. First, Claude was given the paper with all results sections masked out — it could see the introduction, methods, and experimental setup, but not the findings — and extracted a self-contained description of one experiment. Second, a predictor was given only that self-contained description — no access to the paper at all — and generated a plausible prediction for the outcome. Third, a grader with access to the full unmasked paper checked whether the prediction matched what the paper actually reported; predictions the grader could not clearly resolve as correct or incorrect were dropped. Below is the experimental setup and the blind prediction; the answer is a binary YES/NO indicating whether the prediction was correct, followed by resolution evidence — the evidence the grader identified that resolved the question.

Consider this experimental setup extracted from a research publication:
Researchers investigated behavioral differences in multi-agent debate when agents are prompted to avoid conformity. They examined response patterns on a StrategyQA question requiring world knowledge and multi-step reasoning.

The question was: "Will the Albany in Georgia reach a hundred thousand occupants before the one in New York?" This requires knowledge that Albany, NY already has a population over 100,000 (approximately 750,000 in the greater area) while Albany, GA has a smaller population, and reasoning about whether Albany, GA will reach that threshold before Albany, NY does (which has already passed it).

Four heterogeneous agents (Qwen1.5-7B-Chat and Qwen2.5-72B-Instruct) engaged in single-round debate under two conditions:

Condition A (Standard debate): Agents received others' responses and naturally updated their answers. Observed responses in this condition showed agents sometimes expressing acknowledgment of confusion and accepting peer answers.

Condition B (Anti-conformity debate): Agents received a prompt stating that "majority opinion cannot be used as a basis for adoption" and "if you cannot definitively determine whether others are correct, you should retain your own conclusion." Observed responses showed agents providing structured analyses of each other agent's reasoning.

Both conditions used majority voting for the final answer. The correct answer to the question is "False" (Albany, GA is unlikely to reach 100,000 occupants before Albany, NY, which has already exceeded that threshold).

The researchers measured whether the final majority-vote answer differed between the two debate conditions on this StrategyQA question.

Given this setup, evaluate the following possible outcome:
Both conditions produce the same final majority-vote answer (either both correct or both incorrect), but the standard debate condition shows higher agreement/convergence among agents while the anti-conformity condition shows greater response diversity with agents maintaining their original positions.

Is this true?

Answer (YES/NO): NO